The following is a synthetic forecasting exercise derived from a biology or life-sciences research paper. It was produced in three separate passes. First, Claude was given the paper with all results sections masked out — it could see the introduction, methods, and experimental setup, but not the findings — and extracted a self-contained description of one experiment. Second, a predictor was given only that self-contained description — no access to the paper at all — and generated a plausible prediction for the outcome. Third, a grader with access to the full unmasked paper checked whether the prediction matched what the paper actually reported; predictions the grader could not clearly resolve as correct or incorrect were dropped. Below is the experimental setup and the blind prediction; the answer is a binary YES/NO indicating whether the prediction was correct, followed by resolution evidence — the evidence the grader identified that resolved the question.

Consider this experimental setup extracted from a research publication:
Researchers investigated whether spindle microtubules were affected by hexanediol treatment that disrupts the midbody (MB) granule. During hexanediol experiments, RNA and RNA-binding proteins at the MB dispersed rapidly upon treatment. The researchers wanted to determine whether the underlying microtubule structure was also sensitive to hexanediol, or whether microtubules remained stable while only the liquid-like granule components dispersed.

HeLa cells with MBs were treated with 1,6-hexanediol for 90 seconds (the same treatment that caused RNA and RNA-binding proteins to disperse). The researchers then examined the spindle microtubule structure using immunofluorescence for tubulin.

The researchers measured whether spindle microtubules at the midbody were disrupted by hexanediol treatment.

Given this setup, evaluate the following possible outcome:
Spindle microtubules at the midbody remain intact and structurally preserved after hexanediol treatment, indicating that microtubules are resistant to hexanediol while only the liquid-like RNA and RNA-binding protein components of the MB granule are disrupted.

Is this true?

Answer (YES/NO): YES